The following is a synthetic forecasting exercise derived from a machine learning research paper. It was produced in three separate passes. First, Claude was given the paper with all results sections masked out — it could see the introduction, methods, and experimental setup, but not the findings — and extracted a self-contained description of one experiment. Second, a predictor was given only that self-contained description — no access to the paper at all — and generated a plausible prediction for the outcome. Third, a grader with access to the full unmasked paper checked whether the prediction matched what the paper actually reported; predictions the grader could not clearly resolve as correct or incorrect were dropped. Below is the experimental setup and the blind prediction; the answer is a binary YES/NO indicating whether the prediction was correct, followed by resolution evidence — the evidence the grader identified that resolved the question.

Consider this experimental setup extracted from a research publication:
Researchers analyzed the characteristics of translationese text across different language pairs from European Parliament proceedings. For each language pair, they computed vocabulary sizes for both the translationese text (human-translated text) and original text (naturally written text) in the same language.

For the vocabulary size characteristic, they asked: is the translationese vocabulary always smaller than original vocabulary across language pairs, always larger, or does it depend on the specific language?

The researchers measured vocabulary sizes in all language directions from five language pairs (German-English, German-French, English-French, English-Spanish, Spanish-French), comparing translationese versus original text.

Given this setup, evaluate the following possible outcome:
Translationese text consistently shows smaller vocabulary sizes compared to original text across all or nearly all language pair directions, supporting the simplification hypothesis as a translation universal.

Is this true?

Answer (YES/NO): YES